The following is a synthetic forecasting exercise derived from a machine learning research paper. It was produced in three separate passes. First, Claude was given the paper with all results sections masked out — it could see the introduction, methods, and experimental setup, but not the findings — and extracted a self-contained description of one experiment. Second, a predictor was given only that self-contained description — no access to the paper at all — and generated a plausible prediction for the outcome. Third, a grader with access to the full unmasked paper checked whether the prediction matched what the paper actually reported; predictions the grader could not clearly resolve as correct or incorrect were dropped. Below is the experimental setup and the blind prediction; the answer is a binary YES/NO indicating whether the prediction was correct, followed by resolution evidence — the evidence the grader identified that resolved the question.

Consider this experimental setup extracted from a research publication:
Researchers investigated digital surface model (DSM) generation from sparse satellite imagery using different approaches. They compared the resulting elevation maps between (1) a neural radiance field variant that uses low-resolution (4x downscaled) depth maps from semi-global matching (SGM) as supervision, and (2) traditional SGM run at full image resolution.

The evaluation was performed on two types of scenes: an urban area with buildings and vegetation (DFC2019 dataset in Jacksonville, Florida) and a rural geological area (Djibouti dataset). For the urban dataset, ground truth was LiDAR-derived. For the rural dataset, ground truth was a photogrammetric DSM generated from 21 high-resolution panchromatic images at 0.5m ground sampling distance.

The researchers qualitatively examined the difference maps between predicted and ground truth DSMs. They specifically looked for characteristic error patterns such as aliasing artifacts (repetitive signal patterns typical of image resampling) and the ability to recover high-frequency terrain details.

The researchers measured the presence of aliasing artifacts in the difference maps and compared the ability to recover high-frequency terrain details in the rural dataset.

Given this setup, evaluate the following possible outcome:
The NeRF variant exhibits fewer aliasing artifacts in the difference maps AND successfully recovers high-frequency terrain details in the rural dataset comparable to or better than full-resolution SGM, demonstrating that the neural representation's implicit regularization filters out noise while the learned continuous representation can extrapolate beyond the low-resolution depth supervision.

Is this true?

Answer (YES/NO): NO